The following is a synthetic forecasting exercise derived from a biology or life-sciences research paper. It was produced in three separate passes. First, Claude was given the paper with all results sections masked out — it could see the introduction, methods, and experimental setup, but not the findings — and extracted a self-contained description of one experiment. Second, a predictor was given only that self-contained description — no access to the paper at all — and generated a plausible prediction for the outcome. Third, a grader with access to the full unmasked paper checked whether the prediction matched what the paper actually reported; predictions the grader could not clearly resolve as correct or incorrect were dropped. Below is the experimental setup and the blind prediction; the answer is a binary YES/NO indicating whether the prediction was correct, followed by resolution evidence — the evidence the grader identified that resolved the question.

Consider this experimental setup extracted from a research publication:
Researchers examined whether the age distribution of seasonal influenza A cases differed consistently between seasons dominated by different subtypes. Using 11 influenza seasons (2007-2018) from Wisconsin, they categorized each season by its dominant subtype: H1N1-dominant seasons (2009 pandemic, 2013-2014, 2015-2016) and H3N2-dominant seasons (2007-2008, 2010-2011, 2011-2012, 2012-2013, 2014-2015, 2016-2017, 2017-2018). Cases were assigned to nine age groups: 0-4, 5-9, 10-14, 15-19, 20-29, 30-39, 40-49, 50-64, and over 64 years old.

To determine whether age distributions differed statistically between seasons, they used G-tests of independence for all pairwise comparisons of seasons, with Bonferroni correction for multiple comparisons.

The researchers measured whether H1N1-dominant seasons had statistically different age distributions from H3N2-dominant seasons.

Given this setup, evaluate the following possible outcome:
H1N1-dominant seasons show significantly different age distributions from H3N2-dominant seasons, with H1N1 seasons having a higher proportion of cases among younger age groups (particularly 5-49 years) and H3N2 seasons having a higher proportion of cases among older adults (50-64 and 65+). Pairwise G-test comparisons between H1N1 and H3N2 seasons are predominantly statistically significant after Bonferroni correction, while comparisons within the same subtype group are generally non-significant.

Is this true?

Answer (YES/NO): NO